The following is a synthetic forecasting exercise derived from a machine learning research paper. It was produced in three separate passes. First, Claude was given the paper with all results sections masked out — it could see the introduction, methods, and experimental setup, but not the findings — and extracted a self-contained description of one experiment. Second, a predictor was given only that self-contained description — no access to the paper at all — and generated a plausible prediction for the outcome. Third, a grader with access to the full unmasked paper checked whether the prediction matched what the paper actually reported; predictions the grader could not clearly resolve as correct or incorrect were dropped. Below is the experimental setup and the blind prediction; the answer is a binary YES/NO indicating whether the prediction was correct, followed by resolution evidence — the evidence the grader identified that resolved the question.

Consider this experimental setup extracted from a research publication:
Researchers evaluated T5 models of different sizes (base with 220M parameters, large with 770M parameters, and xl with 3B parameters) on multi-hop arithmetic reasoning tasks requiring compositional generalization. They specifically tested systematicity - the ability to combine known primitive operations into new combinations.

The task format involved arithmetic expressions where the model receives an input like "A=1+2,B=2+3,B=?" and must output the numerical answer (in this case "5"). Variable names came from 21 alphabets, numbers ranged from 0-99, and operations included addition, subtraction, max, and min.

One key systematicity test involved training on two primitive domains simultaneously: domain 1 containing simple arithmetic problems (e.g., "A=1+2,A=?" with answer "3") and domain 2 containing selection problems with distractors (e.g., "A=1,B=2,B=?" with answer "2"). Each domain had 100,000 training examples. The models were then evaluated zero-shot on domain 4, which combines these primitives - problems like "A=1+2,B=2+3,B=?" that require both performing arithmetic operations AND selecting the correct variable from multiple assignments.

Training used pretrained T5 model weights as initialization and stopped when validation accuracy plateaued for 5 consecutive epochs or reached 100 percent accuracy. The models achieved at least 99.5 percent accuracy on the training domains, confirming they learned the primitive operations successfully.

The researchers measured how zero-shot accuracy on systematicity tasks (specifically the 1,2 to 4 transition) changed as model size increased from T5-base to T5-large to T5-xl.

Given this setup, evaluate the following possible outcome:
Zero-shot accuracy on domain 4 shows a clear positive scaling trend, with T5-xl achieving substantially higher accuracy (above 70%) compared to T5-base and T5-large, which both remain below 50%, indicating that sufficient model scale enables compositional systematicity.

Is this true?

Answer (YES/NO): NO